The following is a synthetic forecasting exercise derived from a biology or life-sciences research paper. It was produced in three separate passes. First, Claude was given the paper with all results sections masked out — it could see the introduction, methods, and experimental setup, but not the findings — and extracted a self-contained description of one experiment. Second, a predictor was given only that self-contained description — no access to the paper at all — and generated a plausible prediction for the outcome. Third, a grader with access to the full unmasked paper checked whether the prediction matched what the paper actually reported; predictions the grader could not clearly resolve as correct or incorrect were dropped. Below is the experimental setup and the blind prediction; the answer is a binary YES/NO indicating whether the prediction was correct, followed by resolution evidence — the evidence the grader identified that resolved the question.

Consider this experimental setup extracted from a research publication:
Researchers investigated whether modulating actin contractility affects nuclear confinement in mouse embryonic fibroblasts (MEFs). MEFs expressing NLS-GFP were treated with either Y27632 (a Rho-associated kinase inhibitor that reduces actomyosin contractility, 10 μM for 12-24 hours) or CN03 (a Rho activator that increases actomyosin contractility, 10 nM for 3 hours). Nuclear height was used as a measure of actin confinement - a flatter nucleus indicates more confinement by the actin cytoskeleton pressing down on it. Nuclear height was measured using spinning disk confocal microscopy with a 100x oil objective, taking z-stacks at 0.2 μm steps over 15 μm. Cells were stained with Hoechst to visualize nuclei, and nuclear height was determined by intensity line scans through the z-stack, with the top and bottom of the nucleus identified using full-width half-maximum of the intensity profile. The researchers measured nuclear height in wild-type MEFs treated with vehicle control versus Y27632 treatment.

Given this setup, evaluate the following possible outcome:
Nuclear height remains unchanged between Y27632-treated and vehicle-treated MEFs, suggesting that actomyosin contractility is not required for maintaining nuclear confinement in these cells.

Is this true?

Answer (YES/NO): YES